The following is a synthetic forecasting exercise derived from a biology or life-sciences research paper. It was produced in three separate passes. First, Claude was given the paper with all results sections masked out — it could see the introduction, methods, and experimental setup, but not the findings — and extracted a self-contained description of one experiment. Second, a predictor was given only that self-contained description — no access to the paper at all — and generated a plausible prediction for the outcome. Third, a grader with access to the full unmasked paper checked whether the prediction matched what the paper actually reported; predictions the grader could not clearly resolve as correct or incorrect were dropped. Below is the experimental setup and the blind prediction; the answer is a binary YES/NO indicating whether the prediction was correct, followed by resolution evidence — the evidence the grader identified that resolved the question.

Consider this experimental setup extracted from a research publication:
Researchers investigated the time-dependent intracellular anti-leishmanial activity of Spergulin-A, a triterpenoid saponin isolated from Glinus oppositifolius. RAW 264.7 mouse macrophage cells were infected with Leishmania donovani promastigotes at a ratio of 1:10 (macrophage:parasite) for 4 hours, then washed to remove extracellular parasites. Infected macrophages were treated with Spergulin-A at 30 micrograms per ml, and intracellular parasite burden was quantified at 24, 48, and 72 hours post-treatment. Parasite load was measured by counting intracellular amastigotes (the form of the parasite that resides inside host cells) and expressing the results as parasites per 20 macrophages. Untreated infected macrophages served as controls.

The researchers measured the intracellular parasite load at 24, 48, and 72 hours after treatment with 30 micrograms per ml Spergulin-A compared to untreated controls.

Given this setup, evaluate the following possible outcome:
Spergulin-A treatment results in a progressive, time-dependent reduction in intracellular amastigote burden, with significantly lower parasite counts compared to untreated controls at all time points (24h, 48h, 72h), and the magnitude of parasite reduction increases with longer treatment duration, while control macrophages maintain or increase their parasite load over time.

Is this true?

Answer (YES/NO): YES